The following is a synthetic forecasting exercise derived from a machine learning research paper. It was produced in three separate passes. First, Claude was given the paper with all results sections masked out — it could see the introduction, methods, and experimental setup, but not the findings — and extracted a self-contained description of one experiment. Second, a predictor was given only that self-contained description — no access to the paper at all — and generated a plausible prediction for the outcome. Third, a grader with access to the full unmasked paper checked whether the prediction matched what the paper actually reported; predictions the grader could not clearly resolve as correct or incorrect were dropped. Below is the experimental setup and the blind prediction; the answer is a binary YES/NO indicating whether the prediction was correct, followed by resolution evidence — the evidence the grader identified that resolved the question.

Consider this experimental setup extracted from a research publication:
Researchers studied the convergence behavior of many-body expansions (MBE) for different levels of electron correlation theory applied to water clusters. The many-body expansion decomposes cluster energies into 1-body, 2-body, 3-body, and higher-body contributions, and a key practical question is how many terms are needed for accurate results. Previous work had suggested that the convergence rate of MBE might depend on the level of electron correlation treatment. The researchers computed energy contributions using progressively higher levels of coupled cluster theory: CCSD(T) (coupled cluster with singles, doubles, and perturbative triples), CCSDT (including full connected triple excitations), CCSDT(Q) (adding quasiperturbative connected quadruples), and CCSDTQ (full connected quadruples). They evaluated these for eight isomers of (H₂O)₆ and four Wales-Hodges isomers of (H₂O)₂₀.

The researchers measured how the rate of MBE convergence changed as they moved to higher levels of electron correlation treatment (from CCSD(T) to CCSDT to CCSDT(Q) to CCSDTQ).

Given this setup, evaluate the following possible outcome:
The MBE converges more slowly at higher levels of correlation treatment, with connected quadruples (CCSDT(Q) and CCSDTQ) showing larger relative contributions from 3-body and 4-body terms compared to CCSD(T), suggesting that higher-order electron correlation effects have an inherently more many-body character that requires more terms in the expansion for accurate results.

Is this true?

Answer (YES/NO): NO